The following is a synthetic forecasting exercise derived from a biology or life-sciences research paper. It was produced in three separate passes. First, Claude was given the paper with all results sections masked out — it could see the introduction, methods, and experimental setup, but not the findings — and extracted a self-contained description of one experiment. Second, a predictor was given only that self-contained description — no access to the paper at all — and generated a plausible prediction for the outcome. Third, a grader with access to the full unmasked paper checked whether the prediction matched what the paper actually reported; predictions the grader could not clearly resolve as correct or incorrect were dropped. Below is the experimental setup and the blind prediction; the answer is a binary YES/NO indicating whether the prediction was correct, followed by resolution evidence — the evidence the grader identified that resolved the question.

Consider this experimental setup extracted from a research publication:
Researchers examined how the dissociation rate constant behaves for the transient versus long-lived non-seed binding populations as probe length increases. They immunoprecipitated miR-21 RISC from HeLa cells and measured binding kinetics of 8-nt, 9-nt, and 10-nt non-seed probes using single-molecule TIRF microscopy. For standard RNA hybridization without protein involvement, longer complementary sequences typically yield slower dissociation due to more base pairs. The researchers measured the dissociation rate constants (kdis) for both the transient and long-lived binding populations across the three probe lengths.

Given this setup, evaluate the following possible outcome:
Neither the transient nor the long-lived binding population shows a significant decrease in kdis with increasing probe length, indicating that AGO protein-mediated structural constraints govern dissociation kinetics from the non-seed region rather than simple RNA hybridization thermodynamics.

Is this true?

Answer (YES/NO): NO